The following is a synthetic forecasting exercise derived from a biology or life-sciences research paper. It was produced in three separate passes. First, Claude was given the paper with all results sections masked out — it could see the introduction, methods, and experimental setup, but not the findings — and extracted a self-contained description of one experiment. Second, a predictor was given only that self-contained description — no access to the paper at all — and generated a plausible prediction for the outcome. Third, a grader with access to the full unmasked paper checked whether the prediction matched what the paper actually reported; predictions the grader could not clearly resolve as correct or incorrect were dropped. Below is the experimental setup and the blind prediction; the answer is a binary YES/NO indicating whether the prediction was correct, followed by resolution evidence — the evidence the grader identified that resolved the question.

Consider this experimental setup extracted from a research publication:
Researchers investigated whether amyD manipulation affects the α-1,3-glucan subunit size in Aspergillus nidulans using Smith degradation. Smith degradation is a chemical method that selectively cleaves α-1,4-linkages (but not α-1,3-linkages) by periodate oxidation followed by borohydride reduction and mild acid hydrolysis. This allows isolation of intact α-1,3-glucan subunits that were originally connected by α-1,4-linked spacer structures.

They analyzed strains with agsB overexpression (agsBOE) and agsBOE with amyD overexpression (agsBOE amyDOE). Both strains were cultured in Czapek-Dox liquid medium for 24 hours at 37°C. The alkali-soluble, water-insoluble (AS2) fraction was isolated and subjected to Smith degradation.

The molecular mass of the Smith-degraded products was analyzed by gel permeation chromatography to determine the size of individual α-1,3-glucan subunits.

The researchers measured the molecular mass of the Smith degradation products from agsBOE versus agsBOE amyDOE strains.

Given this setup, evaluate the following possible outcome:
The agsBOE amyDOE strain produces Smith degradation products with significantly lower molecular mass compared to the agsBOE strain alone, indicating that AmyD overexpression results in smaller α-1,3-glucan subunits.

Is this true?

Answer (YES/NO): NO